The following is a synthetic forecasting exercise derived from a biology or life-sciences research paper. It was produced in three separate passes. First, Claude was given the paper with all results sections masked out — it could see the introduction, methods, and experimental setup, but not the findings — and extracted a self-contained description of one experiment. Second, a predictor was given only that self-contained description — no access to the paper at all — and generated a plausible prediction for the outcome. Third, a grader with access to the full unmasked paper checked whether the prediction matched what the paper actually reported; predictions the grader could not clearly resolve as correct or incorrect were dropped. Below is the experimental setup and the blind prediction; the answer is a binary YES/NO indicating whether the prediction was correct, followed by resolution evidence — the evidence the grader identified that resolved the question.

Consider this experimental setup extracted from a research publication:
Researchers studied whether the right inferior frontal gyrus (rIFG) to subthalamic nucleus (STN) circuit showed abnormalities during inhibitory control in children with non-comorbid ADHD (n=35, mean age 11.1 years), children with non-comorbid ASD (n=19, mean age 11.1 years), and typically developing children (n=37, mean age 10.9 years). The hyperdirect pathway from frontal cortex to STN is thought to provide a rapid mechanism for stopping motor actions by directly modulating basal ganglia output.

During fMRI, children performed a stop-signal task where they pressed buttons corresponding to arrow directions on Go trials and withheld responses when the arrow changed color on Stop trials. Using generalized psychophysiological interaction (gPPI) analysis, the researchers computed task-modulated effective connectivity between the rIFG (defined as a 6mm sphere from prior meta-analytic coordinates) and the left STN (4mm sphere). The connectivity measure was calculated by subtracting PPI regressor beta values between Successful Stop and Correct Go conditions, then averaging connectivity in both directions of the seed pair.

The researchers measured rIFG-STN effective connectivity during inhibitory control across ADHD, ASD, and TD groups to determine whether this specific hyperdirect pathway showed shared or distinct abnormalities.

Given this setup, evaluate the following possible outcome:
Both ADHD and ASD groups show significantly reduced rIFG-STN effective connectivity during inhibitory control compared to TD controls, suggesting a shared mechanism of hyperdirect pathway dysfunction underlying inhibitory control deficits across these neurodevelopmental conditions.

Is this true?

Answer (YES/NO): NO